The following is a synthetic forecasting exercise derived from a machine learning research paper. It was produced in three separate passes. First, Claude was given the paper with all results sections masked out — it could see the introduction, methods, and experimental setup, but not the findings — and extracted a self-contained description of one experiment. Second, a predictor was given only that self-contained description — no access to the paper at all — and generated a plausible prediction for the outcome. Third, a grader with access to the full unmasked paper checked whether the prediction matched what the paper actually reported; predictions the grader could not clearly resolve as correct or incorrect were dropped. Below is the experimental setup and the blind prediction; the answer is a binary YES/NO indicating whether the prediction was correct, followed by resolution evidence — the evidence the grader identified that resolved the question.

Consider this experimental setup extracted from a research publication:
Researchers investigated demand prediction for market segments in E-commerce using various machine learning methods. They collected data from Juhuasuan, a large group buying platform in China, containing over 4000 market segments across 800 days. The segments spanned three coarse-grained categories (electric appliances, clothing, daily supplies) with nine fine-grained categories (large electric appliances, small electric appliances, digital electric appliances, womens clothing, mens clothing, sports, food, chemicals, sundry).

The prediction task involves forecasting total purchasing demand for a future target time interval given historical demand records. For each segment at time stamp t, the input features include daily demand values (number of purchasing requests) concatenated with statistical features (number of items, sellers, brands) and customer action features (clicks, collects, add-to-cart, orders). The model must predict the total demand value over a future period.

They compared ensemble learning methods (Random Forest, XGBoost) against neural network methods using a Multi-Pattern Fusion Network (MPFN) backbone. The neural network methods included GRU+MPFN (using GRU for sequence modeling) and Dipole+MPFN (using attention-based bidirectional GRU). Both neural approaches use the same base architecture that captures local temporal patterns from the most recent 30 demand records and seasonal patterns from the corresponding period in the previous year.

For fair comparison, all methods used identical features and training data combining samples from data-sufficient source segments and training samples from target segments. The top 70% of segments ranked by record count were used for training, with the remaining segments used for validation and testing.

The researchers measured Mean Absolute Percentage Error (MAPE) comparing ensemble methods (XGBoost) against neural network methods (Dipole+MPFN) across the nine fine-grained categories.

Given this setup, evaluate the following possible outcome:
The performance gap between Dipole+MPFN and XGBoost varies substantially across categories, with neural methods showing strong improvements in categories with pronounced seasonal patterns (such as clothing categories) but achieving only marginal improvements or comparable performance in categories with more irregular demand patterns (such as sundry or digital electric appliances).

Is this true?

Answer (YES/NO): NO